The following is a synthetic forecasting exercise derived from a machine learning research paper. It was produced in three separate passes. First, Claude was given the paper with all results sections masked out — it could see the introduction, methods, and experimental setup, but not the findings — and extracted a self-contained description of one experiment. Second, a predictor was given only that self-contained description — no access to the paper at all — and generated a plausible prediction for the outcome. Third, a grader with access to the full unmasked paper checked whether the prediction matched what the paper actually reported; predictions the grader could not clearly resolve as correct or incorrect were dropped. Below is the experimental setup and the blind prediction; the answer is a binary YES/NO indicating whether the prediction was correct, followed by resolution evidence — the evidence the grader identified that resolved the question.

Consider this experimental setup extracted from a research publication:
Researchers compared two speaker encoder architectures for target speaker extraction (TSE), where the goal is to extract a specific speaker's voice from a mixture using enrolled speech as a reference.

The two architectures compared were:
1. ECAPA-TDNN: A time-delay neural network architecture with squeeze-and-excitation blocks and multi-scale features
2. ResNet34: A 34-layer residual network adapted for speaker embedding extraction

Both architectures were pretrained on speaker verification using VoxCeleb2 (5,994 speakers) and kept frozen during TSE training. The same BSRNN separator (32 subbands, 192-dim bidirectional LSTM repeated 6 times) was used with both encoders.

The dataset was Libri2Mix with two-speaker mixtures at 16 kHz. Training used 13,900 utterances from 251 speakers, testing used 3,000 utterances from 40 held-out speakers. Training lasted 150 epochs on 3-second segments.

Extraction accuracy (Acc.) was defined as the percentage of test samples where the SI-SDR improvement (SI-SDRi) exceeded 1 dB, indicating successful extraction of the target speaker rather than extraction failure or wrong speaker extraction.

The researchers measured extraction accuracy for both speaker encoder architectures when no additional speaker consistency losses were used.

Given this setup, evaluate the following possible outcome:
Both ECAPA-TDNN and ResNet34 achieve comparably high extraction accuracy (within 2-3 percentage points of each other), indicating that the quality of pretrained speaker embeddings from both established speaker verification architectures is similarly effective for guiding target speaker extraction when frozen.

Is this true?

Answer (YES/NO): YES